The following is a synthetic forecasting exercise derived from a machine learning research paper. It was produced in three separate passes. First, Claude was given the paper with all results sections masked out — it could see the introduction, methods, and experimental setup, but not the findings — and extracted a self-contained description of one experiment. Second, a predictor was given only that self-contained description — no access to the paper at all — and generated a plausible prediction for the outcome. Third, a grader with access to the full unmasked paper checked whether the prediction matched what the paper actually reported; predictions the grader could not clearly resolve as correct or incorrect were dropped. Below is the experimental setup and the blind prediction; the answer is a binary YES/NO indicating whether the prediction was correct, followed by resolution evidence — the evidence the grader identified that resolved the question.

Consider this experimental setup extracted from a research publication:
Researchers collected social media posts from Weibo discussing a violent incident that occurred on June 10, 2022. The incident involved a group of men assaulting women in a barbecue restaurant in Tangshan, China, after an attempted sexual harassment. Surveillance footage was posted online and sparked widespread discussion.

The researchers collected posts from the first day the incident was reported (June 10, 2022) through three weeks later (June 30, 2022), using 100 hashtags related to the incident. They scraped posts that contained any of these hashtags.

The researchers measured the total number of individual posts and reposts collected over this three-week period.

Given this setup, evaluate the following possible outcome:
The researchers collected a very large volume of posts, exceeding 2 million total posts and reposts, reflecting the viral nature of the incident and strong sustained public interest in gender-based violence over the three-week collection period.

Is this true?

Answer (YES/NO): NO